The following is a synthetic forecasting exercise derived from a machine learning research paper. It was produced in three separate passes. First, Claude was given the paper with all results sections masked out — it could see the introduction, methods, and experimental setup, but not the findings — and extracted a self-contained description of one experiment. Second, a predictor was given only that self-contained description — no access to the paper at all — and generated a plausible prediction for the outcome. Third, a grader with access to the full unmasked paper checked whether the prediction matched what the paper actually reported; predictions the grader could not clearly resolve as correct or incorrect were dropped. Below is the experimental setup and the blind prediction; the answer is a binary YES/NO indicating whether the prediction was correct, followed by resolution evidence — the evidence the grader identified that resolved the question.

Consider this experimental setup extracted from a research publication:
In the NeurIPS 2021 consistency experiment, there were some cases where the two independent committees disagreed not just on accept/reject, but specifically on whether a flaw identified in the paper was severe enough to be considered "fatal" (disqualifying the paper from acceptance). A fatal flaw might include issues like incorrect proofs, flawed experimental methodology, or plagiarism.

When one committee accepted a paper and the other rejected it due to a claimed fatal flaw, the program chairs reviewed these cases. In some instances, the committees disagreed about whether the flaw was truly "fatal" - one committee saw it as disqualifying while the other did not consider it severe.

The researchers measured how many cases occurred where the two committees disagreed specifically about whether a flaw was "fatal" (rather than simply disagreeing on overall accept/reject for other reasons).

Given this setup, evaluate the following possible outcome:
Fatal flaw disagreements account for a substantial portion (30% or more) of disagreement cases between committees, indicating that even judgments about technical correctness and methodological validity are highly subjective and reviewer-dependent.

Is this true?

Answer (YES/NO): NO